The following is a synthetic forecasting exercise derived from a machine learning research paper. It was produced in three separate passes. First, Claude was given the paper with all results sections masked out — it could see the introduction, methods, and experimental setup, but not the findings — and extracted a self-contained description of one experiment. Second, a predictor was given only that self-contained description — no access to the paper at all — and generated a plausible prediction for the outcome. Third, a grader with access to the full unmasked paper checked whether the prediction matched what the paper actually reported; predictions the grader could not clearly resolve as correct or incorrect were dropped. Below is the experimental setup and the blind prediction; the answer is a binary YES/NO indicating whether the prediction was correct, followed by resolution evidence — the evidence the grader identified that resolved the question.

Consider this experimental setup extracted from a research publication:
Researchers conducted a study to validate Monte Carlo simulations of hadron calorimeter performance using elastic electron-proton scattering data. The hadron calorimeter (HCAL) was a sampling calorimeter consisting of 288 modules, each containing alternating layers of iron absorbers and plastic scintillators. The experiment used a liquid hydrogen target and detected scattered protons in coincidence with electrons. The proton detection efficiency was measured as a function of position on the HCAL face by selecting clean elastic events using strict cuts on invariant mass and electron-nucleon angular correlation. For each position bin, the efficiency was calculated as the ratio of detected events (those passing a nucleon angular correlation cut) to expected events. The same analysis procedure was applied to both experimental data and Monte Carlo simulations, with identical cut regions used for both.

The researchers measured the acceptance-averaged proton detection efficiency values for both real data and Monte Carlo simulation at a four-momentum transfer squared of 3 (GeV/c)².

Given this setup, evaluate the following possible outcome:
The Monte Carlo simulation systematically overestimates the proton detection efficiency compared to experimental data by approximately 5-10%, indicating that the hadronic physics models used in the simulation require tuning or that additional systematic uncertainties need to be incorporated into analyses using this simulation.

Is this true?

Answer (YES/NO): NO